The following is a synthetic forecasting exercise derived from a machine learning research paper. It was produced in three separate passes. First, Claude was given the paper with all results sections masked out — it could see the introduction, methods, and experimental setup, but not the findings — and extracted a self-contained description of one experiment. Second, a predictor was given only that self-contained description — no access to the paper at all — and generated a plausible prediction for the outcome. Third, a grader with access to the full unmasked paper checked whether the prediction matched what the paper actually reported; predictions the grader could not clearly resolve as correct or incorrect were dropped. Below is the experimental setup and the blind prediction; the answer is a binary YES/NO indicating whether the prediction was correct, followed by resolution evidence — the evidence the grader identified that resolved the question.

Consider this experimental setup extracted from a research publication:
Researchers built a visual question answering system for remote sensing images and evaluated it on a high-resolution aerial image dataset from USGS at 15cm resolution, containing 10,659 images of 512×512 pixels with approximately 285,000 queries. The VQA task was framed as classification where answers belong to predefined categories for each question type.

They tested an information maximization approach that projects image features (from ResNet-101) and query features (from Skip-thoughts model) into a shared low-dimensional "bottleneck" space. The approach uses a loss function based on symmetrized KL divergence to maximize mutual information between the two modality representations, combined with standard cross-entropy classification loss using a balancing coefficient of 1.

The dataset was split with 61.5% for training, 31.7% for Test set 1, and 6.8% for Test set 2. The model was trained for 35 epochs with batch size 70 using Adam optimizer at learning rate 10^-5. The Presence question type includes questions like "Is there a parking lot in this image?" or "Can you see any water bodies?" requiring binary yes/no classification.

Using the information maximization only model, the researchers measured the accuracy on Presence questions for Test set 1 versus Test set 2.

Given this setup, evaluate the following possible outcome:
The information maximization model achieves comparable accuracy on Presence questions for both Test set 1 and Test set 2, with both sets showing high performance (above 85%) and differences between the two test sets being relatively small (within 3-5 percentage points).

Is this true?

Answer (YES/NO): YES